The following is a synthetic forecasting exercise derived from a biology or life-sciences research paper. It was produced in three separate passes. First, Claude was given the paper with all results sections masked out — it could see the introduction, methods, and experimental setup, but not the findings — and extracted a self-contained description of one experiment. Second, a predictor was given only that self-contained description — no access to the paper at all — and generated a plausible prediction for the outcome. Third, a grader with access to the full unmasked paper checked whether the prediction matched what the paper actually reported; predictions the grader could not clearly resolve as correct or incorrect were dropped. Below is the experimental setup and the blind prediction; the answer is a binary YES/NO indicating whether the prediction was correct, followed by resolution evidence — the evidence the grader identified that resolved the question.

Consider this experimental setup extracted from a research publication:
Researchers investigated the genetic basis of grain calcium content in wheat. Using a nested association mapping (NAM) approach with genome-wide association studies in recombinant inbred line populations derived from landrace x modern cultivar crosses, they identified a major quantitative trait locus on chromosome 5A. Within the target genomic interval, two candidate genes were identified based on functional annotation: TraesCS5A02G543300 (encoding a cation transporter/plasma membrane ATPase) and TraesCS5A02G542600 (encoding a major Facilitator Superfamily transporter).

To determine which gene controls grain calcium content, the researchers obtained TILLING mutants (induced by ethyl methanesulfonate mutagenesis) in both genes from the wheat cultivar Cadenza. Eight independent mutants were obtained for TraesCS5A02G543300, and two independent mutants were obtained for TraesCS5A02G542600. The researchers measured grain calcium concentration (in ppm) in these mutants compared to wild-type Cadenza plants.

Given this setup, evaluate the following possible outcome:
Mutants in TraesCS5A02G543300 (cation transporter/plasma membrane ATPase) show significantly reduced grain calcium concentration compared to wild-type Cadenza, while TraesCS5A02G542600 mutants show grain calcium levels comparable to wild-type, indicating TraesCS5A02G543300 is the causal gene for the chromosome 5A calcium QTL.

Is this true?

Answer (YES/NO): NO